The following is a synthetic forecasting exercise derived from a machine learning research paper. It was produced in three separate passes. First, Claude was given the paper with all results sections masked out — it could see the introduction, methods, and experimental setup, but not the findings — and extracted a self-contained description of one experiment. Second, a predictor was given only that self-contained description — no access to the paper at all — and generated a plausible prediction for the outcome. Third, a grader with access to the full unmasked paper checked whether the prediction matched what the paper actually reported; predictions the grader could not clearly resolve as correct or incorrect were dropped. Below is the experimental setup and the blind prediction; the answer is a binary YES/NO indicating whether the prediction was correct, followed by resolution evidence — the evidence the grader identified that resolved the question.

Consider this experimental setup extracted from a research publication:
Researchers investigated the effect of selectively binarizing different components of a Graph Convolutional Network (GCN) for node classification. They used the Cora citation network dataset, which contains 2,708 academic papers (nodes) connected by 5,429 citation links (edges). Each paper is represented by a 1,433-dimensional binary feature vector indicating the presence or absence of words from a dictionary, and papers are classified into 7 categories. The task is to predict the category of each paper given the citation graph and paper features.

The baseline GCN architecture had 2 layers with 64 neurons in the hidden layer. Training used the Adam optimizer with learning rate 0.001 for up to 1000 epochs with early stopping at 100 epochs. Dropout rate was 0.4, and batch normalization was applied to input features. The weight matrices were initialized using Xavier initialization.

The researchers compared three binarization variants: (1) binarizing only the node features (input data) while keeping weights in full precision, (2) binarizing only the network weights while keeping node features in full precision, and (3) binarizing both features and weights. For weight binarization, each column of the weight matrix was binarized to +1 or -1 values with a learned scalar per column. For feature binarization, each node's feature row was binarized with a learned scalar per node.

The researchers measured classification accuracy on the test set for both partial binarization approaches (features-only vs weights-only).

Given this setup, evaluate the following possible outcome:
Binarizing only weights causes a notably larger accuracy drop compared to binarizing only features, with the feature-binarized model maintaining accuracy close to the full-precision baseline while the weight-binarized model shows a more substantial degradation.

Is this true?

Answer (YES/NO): YES